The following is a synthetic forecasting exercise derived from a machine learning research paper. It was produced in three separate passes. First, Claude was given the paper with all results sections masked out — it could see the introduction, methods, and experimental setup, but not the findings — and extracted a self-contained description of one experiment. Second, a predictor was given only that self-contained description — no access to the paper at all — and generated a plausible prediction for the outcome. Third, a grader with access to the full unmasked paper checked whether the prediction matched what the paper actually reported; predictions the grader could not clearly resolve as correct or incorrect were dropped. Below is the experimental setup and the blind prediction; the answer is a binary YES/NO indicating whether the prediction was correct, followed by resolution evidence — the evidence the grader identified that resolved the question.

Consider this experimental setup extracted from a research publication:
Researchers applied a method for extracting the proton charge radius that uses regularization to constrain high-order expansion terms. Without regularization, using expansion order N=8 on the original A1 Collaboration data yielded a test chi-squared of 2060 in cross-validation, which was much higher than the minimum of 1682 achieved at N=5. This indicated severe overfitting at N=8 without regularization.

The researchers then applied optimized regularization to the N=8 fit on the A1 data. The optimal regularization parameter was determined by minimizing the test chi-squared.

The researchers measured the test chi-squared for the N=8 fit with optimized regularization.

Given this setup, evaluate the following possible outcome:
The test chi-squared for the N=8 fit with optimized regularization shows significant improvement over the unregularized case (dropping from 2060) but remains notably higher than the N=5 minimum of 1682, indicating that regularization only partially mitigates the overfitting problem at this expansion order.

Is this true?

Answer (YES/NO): NO